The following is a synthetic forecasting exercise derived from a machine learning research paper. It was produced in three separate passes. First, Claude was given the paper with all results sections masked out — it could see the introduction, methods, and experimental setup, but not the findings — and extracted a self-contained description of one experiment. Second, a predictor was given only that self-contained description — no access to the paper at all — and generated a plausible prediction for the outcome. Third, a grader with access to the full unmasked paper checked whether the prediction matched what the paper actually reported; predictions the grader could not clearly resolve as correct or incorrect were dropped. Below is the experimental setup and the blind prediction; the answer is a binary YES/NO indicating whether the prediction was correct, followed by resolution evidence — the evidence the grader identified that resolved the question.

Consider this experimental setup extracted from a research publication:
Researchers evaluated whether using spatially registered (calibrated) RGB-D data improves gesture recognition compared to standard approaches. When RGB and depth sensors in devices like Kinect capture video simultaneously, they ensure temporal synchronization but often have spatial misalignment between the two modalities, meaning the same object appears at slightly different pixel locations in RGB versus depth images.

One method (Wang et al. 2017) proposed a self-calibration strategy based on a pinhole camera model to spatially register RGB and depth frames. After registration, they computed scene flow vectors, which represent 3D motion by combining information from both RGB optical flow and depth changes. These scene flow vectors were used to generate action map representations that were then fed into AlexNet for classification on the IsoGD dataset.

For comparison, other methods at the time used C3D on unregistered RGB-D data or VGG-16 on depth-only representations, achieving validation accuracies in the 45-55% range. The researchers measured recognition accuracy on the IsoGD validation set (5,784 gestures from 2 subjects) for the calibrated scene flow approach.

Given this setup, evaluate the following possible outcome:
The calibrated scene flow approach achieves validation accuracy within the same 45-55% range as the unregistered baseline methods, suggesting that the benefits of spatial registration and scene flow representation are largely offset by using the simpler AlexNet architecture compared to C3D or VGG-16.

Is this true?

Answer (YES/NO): NO